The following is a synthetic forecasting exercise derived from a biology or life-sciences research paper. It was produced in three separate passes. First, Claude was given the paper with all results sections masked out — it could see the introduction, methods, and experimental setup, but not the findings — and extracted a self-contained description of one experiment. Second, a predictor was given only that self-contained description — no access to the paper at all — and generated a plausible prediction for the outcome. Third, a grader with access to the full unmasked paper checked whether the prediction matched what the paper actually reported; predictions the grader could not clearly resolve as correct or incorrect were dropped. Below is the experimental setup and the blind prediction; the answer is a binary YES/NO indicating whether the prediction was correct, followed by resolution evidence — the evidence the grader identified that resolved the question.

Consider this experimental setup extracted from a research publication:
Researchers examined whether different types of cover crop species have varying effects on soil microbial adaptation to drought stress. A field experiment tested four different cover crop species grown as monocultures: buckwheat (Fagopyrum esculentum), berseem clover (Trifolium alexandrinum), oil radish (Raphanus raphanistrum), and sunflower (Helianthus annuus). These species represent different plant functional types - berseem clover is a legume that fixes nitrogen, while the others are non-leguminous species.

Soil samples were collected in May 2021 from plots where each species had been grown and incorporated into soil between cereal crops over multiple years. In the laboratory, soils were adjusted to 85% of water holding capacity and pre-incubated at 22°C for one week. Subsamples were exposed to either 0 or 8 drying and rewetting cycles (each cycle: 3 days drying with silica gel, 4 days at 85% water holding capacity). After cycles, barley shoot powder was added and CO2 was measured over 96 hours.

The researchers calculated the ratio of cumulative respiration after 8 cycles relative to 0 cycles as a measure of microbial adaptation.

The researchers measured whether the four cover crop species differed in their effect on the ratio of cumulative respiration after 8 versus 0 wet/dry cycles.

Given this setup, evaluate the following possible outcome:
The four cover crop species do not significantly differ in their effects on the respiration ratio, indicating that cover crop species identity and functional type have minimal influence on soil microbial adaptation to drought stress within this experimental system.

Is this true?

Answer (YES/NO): YES